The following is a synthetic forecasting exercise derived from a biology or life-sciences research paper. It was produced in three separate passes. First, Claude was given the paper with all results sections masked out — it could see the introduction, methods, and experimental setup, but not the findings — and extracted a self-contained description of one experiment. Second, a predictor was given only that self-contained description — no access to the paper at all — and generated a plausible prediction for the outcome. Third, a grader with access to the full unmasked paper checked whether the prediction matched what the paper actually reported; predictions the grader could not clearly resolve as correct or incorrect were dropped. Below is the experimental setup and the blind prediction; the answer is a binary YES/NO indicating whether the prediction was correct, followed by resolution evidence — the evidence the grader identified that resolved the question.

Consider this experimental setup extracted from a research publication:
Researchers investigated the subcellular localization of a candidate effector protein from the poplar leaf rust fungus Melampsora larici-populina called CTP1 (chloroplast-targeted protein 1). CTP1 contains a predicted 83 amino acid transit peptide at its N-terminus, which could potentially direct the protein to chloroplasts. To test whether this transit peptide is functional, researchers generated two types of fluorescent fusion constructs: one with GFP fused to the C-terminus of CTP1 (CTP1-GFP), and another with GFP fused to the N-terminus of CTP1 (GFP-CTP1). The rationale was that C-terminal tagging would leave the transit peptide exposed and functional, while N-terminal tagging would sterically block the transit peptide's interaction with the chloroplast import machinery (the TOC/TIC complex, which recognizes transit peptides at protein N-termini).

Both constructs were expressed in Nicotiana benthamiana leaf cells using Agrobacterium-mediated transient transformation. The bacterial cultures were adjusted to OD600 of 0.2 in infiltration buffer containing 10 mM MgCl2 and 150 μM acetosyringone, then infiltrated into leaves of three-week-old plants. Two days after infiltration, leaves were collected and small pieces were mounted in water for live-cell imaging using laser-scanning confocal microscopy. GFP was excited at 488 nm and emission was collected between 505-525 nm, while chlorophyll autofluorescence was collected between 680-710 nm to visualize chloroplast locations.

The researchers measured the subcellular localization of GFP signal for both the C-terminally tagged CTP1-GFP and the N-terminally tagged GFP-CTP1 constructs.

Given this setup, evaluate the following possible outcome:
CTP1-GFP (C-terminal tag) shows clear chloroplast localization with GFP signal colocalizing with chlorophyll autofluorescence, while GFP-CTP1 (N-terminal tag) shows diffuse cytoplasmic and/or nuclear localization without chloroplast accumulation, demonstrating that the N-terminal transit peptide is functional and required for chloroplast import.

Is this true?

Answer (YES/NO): YES